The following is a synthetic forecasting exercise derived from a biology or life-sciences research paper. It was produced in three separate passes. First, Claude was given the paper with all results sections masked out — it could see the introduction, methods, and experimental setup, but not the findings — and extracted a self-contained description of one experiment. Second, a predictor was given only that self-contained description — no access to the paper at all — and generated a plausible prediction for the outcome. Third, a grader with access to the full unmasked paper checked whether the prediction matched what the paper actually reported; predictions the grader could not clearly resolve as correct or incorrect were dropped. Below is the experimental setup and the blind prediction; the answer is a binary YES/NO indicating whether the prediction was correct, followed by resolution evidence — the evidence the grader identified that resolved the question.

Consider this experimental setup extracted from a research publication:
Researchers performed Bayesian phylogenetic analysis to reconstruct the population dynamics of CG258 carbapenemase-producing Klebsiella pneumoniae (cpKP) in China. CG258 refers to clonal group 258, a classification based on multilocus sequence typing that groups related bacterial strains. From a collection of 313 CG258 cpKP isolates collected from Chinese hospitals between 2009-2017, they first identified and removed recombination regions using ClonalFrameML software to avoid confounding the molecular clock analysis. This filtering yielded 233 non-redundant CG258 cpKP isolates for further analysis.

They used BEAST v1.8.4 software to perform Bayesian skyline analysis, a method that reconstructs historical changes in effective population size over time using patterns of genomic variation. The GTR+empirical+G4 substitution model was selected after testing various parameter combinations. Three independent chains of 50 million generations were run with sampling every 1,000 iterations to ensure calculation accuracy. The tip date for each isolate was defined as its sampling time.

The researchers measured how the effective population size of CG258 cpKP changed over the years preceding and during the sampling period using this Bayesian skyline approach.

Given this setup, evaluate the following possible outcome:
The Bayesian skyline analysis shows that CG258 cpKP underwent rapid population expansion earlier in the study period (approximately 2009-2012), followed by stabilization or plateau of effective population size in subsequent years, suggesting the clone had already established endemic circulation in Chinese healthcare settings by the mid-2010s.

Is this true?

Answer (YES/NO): NO